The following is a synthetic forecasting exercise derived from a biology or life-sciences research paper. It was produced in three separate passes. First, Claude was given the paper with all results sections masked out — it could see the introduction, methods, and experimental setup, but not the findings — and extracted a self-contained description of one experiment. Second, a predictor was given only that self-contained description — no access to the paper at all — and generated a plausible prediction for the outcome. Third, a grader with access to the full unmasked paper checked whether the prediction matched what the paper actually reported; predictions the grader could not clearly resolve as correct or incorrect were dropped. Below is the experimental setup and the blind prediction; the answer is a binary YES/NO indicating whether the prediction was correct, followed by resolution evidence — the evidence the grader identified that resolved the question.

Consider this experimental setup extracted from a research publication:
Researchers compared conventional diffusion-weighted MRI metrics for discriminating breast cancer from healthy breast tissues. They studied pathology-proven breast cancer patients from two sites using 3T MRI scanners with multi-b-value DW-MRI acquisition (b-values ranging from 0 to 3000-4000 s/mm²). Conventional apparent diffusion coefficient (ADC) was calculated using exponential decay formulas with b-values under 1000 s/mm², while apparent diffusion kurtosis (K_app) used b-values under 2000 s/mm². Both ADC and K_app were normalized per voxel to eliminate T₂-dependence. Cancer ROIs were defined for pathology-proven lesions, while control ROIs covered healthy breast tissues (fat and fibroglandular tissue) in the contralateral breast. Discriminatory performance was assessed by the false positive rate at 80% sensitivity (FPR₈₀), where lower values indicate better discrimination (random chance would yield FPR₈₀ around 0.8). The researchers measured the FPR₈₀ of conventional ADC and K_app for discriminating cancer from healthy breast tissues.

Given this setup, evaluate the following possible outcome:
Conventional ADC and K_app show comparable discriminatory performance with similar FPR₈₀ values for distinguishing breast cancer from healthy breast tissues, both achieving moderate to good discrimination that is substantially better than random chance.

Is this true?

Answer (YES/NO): NO